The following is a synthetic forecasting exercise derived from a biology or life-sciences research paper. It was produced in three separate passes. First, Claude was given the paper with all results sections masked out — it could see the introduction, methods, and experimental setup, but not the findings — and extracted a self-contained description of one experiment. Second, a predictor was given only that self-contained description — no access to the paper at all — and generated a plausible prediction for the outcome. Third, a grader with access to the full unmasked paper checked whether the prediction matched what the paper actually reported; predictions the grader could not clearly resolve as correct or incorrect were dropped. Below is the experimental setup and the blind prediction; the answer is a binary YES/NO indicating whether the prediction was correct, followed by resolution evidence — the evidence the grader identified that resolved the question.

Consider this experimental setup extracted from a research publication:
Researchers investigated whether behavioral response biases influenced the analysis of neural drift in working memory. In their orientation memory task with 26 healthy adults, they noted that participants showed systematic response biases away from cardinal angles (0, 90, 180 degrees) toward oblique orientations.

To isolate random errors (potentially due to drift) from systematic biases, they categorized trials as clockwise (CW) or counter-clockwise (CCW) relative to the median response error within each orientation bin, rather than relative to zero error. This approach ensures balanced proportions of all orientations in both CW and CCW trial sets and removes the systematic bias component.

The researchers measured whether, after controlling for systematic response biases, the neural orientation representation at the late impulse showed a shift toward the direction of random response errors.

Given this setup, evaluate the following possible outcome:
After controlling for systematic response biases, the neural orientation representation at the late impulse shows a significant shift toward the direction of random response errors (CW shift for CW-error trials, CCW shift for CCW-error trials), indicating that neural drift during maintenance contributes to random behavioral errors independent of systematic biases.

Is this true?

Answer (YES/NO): YES